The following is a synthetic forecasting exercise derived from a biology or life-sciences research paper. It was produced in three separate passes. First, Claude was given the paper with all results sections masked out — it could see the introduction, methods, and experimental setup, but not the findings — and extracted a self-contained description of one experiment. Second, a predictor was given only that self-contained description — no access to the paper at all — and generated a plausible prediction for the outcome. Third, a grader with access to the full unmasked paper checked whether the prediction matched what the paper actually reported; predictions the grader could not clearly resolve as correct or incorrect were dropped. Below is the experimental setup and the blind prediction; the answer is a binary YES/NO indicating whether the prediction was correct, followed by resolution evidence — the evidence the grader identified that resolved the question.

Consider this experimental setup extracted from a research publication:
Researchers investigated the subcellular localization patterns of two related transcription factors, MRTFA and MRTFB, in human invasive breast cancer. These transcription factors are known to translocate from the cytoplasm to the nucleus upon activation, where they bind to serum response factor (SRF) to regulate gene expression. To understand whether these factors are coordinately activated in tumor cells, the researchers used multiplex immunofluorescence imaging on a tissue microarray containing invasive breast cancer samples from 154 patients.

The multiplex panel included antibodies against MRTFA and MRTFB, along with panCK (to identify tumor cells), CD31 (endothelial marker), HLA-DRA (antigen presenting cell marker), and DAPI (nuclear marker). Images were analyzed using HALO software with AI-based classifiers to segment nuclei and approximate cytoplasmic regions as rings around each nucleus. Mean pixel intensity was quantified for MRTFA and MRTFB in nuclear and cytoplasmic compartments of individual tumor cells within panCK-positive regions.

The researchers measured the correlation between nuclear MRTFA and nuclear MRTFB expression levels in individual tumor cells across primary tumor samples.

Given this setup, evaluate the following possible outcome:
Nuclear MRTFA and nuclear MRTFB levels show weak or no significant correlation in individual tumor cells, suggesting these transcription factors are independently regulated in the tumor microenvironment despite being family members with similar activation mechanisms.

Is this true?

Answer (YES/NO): NO